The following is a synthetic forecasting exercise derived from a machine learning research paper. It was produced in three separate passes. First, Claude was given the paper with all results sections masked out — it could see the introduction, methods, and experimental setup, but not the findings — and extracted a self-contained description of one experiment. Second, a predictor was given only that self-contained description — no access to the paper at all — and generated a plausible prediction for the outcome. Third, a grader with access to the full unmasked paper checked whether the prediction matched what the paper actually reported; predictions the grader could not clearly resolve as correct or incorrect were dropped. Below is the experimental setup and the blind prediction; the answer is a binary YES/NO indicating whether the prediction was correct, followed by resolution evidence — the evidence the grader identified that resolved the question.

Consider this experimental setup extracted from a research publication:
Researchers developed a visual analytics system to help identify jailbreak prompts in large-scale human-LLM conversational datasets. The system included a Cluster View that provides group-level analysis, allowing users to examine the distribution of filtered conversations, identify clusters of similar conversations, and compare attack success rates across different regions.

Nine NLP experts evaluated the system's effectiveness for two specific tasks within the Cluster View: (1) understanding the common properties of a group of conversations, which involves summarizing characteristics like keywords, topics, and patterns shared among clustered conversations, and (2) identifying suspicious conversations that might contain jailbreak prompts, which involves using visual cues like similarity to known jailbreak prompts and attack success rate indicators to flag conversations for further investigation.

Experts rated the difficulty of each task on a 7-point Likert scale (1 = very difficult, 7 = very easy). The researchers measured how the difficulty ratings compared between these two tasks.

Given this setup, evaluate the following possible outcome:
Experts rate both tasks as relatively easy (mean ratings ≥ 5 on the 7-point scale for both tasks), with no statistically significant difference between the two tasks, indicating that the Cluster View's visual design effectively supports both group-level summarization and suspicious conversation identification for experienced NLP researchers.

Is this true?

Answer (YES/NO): NO